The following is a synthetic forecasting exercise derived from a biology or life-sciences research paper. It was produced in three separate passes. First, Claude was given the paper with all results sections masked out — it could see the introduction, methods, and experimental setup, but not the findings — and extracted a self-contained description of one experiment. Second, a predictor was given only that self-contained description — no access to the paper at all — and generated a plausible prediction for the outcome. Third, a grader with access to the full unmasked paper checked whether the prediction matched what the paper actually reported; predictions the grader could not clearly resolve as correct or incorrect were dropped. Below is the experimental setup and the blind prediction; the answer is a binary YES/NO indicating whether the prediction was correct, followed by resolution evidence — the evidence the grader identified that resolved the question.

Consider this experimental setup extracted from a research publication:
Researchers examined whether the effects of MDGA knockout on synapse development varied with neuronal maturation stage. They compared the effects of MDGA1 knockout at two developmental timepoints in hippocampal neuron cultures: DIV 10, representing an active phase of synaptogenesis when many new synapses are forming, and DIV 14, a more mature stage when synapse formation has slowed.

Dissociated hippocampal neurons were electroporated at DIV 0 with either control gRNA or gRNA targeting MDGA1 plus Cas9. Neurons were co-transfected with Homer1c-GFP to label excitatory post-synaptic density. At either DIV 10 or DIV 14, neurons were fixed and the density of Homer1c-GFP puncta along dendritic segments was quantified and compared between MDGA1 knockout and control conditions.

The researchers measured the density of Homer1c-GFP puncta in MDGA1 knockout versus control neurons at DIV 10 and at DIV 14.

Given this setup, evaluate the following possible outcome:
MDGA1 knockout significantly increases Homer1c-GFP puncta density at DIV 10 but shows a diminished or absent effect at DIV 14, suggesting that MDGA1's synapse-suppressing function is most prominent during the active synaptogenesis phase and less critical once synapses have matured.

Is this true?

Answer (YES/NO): YES